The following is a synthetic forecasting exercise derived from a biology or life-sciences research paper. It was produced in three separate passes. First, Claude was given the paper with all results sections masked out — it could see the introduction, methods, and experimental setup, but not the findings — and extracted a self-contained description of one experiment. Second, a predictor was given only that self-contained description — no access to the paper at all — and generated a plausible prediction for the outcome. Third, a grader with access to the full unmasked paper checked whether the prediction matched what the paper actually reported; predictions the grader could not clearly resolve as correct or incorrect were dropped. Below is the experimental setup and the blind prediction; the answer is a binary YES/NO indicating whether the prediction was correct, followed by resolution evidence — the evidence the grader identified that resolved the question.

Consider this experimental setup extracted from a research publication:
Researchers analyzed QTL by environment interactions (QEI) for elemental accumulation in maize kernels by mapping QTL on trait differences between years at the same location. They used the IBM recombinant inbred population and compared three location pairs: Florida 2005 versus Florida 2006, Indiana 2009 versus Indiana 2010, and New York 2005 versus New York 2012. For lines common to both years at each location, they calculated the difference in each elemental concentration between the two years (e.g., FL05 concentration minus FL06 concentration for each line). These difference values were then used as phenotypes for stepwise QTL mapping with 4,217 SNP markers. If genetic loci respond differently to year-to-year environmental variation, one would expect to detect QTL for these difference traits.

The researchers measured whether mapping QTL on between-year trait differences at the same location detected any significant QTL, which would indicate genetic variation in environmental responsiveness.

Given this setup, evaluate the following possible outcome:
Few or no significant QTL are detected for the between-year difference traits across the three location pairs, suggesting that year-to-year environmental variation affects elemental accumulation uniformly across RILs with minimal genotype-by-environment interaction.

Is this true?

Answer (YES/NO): NO